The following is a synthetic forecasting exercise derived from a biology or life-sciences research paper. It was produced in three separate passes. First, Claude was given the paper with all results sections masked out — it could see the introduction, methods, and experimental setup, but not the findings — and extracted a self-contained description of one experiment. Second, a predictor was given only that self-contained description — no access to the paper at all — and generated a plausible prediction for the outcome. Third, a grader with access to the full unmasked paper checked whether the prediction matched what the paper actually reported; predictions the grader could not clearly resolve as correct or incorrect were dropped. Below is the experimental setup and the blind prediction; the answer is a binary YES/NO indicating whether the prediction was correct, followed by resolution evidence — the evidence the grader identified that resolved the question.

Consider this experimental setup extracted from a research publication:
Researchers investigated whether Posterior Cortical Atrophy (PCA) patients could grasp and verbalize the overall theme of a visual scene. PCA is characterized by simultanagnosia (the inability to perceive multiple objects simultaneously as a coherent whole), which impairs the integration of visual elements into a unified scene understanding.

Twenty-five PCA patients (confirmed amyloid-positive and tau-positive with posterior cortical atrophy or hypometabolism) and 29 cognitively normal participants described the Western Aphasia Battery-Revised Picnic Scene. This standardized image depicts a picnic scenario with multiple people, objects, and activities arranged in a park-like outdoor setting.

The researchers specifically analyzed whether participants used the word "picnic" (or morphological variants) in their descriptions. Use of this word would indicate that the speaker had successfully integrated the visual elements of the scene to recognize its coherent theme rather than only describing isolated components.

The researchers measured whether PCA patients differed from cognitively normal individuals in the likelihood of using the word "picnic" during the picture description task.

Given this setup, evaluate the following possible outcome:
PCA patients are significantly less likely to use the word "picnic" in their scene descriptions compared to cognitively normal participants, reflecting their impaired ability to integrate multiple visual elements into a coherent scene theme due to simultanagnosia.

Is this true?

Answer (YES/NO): YES